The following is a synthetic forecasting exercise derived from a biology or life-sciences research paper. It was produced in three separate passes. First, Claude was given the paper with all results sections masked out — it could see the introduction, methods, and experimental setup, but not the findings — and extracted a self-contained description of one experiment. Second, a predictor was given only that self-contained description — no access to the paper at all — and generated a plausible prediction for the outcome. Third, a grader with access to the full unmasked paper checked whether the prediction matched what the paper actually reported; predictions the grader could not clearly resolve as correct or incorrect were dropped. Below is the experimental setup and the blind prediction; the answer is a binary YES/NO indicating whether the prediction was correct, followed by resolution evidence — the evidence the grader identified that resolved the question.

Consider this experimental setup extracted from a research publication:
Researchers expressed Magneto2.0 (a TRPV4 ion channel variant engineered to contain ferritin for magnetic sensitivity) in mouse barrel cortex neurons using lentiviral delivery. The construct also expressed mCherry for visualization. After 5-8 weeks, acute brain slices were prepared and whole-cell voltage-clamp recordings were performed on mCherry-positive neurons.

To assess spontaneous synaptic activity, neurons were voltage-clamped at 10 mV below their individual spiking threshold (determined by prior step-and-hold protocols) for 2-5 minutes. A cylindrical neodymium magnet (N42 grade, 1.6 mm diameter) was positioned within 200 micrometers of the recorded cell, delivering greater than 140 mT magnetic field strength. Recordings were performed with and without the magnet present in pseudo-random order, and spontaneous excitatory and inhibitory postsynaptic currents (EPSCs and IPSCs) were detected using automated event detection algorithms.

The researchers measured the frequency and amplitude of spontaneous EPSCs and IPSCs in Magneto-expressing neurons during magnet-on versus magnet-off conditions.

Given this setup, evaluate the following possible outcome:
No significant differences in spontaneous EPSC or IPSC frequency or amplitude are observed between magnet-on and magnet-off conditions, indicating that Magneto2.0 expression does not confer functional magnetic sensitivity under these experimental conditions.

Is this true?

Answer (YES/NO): YES